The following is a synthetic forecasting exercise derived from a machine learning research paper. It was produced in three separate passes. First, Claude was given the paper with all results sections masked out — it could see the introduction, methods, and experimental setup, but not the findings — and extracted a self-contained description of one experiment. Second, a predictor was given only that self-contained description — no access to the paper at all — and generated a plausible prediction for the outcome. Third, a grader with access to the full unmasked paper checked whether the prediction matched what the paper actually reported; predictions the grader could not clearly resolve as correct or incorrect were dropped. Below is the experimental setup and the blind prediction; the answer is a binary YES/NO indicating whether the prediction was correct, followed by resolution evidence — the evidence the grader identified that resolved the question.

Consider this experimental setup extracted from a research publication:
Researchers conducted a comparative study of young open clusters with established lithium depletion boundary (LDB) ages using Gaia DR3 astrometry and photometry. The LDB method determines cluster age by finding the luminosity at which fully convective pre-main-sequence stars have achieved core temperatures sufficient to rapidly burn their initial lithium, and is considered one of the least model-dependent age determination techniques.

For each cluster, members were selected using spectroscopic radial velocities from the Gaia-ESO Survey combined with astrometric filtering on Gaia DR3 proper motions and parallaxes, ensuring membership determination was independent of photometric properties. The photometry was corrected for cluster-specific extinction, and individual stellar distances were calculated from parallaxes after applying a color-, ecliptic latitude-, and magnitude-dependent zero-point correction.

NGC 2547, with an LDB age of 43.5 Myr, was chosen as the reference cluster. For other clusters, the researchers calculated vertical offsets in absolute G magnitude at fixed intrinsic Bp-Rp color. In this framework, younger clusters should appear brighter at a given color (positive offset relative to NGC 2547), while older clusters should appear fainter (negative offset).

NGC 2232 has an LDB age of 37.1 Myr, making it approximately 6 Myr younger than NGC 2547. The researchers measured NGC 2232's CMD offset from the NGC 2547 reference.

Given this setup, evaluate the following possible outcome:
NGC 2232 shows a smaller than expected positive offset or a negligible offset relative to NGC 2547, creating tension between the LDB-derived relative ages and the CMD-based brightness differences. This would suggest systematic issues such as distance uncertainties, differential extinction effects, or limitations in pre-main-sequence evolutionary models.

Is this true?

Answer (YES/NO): NO